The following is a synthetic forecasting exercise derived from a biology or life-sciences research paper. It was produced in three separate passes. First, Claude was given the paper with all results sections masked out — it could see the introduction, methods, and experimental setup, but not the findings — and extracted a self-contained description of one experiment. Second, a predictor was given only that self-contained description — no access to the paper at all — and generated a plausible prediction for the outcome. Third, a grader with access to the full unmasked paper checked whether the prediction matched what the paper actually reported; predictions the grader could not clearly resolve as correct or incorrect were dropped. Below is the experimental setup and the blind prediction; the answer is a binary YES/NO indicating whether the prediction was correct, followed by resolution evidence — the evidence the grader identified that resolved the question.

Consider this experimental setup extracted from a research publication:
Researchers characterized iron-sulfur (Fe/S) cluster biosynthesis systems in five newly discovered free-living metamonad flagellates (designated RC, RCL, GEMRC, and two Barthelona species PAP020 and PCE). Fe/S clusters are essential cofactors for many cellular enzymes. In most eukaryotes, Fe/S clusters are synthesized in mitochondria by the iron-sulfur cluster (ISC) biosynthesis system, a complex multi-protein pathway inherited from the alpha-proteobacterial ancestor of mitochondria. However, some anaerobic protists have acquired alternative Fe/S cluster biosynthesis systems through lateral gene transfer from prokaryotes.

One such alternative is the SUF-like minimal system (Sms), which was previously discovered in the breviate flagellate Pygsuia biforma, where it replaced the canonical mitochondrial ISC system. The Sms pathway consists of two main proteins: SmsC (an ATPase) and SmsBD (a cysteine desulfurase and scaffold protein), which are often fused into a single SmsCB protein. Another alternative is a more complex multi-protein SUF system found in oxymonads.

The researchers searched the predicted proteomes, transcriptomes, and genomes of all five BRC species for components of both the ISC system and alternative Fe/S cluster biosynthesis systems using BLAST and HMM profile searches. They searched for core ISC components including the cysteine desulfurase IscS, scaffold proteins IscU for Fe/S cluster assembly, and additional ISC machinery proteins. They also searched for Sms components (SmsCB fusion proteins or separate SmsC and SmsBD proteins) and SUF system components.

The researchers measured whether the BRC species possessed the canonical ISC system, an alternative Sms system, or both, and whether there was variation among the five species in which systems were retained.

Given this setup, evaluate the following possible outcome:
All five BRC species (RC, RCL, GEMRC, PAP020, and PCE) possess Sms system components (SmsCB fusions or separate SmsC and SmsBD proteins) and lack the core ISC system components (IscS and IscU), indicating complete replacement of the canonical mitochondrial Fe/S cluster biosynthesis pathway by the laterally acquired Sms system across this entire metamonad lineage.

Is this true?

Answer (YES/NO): NO